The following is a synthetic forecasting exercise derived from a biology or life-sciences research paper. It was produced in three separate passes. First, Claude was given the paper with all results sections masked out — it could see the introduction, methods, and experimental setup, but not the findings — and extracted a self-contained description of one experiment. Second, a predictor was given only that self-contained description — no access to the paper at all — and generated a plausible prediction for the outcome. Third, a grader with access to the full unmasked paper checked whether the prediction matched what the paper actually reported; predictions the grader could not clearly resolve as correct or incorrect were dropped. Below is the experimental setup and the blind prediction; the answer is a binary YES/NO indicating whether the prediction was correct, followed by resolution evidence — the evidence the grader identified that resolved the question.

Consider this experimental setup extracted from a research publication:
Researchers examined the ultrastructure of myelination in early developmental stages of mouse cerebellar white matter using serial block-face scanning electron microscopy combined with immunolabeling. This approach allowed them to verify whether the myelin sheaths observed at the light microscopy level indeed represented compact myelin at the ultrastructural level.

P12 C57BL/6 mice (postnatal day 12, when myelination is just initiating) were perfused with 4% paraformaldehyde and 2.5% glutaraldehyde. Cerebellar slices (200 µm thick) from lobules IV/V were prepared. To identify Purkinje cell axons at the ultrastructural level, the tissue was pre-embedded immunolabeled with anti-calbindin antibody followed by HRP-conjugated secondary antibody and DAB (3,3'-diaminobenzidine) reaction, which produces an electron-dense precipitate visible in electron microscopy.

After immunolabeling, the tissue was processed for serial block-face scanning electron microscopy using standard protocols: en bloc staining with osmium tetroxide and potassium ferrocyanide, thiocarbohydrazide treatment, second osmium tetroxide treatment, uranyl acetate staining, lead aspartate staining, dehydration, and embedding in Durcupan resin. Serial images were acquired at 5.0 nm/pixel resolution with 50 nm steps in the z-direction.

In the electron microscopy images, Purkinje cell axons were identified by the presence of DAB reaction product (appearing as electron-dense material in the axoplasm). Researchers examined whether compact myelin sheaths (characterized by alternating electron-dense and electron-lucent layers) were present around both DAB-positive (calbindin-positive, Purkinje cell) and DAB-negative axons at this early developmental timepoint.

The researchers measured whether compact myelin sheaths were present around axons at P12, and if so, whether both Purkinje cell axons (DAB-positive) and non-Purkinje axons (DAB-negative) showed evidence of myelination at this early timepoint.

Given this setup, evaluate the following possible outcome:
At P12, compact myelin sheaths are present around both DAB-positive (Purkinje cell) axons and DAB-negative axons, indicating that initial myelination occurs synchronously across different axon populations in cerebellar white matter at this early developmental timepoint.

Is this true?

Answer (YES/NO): NO